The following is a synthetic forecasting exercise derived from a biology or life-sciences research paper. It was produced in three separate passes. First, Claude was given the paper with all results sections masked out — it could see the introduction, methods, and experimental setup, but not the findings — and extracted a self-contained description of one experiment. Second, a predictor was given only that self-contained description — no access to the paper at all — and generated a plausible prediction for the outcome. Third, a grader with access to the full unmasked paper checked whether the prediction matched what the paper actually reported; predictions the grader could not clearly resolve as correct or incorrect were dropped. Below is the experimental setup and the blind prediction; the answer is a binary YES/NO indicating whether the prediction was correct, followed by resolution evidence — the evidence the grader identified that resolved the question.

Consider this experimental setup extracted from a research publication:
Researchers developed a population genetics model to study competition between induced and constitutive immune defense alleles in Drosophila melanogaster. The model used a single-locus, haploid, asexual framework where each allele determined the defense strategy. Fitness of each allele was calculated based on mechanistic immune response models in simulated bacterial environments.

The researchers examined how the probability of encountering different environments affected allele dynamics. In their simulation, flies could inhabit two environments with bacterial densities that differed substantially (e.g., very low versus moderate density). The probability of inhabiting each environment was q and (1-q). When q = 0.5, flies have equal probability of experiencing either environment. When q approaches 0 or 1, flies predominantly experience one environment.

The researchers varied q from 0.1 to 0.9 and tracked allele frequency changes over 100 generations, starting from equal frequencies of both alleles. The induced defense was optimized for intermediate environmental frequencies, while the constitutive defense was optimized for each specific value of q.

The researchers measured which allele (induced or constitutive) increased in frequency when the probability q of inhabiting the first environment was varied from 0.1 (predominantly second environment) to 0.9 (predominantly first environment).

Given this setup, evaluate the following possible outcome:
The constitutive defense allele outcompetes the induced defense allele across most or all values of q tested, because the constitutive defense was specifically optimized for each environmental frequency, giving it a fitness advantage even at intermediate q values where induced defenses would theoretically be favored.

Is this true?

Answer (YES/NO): NO